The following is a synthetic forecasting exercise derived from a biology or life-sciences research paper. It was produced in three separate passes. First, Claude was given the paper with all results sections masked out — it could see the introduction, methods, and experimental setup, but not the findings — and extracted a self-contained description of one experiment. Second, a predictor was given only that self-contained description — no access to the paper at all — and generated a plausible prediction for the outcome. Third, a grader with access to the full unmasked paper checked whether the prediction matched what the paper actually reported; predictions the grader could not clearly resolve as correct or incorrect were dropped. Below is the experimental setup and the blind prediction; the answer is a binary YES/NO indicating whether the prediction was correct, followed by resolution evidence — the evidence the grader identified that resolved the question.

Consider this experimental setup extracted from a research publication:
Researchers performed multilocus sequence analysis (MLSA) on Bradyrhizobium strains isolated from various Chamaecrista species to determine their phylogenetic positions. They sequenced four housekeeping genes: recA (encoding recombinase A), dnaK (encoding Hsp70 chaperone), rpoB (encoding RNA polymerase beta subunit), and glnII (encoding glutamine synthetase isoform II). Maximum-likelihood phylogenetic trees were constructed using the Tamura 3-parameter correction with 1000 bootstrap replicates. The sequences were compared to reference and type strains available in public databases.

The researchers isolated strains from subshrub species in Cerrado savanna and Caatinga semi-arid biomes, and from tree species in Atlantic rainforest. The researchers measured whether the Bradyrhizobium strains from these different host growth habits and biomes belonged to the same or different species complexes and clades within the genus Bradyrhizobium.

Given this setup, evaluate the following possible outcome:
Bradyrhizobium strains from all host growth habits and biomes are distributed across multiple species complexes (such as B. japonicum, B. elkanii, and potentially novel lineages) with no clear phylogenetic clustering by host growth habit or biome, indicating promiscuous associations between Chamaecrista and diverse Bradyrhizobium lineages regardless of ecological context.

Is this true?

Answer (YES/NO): NO